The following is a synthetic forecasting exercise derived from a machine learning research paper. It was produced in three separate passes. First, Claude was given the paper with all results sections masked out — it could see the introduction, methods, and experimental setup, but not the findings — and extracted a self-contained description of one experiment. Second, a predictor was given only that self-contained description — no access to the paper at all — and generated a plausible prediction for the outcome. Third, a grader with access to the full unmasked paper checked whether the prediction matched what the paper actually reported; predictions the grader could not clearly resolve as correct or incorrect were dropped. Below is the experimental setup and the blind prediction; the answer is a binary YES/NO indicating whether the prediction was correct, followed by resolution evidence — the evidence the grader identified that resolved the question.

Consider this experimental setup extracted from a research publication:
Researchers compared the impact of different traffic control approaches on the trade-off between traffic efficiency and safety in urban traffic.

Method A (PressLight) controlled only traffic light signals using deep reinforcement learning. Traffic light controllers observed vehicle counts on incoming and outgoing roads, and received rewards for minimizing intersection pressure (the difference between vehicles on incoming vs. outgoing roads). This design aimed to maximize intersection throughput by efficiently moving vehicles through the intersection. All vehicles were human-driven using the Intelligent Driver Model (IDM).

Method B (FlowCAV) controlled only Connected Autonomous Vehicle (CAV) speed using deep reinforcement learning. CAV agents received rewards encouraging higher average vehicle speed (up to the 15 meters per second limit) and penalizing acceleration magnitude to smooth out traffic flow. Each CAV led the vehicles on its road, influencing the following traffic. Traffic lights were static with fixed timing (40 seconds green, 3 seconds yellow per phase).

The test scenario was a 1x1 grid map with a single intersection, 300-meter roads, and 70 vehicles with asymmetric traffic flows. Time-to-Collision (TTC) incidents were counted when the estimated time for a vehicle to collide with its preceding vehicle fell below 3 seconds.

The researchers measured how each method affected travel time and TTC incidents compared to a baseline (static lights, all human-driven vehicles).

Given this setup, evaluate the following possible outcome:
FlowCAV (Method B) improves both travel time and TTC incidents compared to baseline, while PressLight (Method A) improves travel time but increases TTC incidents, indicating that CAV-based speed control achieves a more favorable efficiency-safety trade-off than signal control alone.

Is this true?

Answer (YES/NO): NO